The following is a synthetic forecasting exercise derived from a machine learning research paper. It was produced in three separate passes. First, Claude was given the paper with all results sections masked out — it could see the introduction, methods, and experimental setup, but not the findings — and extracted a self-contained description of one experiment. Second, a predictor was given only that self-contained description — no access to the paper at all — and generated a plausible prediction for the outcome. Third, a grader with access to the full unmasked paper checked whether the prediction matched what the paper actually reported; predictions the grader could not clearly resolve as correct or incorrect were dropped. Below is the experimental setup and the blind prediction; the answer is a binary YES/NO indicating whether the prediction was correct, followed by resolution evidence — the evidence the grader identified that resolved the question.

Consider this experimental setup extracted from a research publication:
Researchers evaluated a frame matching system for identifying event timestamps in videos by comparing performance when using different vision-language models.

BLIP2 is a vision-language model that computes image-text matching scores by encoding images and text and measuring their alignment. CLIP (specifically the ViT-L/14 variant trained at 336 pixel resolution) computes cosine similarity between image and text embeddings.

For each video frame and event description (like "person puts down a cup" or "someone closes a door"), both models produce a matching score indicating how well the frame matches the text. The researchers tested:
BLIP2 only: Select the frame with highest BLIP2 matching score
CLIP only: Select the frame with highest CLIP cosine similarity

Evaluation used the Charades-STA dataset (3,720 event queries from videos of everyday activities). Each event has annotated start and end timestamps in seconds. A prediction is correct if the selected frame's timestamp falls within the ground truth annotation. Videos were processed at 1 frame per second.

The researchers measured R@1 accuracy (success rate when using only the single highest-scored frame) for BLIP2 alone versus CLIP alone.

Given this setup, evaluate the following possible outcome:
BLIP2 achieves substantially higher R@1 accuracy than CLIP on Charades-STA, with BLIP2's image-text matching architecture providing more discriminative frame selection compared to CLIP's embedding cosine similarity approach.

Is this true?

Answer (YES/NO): NO